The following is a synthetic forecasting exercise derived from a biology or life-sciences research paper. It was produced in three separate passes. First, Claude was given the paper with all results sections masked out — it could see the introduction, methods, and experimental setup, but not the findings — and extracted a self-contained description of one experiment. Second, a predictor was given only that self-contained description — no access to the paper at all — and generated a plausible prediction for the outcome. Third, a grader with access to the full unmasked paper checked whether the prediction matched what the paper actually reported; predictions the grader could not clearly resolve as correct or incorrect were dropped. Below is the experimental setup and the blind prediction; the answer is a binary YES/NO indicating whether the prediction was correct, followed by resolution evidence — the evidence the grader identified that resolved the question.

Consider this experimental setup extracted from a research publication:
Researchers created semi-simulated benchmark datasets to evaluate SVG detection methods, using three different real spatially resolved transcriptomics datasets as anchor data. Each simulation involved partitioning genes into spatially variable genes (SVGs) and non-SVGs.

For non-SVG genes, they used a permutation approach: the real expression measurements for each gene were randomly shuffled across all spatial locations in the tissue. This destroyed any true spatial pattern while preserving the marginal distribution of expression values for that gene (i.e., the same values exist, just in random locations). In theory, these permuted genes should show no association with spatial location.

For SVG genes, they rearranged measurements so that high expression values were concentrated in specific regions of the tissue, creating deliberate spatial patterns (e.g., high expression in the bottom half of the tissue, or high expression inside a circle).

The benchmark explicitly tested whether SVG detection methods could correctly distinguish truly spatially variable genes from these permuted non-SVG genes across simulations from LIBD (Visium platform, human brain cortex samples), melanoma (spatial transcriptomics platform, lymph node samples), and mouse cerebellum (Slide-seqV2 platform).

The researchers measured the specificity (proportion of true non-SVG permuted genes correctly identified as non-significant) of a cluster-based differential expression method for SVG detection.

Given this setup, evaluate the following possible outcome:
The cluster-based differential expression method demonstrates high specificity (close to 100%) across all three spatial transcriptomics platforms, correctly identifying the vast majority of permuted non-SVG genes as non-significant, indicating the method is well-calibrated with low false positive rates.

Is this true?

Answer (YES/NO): NO